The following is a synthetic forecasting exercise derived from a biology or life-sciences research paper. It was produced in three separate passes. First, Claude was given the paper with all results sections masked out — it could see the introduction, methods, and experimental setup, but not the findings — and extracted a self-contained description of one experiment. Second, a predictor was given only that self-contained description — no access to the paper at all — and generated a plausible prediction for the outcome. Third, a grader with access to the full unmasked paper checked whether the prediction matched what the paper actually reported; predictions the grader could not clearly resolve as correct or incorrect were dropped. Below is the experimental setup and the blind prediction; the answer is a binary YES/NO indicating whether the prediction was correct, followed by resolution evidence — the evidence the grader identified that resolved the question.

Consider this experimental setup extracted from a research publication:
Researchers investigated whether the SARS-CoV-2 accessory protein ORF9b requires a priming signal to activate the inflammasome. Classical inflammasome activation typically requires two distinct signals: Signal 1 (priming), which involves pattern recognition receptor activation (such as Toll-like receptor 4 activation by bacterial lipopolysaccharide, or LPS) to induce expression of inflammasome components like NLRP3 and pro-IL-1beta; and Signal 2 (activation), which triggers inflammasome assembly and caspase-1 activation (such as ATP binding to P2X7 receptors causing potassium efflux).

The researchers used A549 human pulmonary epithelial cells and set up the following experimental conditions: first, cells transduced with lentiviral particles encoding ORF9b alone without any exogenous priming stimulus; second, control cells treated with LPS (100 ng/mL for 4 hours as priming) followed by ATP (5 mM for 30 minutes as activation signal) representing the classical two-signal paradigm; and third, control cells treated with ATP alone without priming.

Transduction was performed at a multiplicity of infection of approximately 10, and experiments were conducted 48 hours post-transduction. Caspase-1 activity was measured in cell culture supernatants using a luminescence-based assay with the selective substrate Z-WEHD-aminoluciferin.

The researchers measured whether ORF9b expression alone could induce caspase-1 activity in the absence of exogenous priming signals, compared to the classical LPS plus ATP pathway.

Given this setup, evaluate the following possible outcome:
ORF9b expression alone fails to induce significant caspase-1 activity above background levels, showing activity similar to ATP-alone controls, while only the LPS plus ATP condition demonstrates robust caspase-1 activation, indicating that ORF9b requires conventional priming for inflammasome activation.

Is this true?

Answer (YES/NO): NO